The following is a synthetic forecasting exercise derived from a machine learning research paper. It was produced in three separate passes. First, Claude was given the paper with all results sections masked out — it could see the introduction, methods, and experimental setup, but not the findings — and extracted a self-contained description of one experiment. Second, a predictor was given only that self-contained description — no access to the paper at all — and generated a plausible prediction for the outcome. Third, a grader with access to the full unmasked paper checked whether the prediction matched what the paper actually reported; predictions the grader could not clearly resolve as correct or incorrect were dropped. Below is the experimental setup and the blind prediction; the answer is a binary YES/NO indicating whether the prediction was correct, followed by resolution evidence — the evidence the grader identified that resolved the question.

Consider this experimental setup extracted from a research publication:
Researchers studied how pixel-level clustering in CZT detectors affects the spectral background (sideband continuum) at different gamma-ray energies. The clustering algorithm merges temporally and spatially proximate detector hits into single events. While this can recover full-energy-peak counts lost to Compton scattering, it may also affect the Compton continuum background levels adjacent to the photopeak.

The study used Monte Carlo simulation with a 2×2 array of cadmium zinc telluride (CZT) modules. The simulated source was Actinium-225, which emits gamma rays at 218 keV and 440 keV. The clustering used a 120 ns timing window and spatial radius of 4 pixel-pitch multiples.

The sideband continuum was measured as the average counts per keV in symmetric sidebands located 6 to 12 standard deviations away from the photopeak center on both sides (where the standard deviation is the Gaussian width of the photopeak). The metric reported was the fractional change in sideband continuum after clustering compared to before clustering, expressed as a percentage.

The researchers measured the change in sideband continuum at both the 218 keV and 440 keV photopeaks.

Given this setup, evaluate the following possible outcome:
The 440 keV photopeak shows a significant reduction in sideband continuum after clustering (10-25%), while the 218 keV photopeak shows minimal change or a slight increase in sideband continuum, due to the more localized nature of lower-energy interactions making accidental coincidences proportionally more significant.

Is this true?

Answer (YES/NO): NO